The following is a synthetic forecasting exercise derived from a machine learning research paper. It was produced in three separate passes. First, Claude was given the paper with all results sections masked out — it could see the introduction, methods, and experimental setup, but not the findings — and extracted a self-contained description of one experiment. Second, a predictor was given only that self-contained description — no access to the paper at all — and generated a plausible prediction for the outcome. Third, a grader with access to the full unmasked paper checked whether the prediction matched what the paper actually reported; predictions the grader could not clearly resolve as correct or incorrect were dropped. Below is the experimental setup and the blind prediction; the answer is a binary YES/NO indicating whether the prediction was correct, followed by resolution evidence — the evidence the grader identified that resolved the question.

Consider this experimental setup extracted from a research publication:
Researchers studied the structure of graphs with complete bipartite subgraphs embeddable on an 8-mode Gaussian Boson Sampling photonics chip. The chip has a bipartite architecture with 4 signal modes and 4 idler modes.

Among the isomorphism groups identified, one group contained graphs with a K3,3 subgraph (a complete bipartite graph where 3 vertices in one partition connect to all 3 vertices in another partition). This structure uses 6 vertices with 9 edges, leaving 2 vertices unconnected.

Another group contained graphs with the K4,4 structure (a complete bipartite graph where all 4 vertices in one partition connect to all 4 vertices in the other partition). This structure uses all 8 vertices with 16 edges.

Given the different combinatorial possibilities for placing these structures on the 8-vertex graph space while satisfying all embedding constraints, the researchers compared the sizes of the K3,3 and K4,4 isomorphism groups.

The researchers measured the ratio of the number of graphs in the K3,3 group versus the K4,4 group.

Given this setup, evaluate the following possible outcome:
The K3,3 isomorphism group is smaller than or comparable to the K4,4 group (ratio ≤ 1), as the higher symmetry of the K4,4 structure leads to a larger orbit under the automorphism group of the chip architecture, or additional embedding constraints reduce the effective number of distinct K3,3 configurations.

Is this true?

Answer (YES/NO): NO